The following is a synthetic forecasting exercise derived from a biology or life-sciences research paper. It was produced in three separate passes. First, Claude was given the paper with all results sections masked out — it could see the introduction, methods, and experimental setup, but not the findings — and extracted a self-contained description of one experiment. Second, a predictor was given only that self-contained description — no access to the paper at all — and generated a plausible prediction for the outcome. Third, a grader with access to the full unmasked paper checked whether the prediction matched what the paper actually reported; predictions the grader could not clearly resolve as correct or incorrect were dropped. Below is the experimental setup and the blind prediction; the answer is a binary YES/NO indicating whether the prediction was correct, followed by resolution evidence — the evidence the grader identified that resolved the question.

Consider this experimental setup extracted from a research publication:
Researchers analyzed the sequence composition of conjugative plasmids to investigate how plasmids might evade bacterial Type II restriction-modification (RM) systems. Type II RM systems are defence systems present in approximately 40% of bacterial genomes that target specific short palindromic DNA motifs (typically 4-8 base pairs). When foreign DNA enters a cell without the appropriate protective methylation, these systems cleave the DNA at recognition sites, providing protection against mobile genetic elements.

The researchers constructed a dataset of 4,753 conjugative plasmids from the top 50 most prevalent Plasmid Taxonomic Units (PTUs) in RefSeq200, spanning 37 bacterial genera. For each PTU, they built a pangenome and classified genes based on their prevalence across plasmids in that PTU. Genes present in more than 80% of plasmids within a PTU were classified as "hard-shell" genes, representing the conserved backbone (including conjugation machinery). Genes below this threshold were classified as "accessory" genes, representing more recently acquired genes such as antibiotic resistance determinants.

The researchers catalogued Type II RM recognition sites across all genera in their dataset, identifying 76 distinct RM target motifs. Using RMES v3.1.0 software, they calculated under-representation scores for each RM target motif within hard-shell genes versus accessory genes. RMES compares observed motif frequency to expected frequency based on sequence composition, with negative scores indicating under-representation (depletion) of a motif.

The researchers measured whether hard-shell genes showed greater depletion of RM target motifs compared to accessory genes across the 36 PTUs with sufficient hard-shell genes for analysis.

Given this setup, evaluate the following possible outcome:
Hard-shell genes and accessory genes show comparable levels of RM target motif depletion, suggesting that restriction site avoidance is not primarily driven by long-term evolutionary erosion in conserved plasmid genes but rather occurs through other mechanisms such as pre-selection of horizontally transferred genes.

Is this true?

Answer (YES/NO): NO